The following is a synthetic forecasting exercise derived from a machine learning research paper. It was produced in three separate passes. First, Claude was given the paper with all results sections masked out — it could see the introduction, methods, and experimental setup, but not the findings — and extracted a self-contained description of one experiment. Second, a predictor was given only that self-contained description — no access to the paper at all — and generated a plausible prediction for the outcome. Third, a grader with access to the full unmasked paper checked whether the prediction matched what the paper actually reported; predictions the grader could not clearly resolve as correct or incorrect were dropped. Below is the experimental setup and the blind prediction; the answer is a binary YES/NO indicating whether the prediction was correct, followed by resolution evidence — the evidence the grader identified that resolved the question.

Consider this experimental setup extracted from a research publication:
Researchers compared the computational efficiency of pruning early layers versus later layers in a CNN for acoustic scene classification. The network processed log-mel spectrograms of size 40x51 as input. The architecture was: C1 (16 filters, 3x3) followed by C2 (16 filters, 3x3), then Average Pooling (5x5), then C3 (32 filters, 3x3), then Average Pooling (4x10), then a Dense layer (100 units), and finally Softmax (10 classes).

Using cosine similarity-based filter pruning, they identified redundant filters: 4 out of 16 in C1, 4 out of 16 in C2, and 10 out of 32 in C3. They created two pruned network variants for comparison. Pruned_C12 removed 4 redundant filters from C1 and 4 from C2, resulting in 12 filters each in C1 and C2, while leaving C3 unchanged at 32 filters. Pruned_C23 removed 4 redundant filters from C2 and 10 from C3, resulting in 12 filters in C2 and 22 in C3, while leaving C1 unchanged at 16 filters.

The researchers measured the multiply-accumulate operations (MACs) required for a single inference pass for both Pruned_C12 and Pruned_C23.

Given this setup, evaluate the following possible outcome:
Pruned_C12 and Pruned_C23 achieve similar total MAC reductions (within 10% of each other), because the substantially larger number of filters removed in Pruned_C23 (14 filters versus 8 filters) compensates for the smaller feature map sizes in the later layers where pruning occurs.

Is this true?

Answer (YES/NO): NO